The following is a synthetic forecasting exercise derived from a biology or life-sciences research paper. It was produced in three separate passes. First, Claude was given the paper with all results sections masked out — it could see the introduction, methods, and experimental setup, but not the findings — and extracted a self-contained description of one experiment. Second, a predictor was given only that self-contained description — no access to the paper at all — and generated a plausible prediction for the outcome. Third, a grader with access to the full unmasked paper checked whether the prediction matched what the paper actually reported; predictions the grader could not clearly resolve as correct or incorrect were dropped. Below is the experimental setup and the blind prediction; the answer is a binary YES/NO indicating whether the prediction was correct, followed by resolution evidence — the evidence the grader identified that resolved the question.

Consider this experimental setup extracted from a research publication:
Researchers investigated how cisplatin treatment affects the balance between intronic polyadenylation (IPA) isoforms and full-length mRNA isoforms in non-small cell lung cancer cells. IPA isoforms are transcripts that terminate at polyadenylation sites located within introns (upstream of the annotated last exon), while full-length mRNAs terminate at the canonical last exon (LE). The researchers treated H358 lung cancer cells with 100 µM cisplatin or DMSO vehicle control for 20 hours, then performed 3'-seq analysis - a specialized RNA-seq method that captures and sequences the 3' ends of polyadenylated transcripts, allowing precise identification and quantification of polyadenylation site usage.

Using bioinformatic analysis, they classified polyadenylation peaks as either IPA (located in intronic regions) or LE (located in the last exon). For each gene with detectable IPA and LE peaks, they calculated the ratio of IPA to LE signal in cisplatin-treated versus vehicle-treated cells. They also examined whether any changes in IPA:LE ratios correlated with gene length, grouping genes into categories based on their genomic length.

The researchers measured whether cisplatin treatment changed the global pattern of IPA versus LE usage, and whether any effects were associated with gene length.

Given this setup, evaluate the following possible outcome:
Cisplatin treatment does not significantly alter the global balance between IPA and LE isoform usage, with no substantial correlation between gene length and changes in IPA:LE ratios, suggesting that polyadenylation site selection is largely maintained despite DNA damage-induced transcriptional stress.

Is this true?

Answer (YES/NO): NO